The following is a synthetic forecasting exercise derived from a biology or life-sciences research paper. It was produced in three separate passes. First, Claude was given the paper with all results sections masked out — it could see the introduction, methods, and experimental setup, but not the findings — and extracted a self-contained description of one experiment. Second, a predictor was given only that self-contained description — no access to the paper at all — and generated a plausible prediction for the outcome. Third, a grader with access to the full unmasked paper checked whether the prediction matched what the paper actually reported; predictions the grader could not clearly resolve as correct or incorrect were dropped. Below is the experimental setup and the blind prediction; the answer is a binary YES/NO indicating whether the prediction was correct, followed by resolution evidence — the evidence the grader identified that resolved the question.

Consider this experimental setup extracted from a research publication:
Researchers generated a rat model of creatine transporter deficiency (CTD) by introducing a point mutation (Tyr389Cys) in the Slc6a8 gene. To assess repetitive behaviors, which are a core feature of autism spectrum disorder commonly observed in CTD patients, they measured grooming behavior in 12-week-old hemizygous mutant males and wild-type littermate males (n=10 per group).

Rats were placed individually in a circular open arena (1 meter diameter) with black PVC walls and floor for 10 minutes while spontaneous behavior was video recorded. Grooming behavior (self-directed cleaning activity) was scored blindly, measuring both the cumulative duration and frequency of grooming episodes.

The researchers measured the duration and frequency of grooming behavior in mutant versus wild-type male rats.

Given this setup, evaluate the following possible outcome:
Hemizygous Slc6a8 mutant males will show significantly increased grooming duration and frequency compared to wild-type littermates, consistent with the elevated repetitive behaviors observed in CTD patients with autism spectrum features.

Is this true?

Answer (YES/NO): YES